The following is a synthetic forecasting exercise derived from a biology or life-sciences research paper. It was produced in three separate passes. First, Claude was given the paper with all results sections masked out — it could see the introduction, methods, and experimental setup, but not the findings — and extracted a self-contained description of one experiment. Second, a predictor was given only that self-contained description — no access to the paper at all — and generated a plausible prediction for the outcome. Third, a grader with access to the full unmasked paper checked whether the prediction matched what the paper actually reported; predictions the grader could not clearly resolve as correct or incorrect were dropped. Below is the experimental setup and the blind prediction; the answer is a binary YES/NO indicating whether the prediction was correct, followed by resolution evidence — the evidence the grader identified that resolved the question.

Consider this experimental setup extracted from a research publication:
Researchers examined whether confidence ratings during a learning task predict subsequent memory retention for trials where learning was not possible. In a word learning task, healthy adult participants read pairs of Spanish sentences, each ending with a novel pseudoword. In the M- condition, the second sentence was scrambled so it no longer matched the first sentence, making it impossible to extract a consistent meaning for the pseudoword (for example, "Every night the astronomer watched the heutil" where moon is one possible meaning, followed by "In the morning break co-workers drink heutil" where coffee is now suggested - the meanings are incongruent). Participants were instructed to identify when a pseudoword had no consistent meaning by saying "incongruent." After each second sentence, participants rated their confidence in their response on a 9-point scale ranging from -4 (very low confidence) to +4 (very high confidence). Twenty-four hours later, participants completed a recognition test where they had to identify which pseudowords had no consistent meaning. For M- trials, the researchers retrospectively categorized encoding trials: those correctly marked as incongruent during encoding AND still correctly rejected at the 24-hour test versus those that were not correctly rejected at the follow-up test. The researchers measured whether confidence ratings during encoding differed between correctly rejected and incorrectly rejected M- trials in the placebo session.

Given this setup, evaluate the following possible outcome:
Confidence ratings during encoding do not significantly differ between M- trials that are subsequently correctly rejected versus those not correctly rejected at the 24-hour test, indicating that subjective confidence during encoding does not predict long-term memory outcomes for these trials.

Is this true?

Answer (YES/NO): YES